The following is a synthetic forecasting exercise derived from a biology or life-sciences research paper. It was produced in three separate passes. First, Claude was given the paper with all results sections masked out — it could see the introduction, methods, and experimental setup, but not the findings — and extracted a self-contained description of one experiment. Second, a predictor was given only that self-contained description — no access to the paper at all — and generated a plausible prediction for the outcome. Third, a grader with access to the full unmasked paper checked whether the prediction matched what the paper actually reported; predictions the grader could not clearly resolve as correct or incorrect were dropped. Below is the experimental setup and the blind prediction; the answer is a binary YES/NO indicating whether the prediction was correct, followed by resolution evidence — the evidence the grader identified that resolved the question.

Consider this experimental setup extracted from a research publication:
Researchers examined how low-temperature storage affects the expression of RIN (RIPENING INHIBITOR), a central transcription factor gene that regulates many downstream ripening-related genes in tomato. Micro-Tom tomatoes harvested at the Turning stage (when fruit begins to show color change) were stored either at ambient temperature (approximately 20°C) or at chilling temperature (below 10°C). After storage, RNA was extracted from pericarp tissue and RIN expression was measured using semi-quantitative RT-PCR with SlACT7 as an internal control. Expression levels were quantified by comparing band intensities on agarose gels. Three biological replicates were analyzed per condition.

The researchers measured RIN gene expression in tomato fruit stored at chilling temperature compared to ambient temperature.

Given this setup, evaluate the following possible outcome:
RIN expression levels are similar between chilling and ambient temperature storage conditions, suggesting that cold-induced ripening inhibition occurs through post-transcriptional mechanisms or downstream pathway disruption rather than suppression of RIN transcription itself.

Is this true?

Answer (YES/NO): YES